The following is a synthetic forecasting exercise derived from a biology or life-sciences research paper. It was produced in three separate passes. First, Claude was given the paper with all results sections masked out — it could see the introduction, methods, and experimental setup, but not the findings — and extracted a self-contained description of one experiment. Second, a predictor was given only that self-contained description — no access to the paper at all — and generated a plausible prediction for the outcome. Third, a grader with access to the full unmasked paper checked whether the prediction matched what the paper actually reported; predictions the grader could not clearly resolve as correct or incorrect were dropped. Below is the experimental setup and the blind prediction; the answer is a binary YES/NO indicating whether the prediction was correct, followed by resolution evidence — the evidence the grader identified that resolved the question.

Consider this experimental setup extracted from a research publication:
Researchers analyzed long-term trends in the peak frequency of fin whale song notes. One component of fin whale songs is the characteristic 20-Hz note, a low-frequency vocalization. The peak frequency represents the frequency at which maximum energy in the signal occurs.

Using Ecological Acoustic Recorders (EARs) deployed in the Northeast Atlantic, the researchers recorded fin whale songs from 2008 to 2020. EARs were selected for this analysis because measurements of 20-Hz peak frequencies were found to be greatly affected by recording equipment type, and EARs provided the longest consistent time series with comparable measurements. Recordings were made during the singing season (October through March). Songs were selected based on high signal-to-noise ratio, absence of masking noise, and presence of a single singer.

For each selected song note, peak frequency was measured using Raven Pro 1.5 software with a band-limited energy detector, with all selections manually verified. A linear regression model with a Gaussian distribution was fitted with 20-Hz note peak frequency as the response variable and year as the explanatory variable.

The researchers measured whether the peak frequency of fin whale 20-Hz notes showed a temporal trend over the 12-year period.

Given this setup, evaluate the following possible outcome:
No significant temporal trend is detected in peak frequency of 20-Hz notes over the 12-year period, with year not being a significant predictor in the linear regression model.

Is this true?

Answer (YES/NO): NO